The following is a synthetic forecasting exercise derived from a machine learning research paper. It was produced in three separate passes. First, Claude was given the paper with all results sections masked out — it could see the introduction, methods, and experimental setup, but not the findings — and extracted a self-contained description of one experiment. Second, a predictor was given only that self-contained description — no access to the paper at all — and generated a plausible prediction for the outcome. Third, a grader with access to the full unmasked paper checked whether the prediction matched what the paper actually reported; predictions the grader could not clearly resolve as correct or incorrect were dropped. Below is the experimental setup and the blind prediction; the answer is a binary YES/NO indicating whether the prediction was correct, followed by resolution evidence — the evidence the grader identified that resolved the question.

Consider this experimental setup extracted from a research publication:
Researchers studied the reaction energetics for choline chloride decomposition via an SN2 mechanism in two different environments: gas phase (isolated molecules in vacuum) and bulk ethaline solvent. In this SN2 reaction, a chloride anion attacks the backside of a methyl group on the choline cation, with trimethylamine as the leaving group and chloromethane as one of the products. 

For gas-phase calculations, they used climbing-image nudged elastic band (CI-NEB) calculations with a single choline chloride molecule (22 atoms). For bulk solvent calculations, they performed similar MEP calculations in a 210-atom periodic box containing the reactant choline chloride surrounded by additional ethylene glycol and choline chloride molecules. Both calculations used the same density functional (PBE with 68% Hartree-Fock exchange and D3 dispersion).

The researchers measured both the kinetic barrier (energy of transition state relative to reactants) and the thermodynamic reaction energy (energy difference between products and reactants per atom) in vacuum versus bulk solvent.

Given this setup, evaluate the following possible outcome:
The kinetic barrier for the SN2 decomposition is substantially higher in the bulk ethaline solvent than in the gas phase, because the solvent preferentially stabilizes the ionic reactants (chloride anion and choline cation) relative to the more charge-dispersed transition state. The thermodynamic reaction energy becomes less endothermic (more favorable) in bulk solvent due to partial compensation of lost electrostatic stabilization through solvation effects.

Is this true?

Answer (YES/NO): NO